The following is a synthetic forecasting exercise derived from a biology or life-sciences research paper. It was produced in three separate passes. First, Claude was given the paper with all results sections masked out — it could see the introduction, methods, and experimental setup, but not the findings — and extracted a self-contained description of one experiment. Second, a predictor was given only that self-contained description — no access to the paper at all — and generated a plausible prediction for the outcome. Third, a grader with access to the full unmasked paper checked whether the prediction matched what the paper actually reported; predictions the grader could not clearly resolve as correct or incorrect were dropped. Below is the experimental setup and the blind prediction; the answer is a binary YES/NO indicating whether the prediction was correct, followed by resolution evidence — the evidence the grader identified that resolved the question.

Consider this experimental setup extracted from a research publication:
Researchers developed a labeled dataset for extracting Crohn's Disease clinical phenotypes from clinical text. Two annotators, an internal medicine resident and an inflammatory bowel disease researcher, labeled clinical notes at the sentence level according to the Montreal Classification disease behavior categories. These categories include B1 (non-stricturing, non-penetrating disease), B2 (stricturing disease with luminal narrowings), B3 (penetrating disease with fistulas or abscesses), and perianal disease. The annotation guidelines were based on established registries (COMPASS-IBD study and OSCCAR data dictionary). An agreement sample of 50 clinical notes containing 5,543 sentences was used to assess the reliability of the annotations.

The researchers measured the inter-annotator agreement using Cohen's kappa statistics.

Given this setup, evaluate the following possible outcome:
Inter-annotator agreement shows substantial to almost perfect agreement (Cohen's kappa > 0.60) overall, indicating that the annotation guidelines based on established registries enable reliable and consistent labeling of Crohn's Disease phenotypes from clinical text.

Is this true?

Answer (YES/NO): YES